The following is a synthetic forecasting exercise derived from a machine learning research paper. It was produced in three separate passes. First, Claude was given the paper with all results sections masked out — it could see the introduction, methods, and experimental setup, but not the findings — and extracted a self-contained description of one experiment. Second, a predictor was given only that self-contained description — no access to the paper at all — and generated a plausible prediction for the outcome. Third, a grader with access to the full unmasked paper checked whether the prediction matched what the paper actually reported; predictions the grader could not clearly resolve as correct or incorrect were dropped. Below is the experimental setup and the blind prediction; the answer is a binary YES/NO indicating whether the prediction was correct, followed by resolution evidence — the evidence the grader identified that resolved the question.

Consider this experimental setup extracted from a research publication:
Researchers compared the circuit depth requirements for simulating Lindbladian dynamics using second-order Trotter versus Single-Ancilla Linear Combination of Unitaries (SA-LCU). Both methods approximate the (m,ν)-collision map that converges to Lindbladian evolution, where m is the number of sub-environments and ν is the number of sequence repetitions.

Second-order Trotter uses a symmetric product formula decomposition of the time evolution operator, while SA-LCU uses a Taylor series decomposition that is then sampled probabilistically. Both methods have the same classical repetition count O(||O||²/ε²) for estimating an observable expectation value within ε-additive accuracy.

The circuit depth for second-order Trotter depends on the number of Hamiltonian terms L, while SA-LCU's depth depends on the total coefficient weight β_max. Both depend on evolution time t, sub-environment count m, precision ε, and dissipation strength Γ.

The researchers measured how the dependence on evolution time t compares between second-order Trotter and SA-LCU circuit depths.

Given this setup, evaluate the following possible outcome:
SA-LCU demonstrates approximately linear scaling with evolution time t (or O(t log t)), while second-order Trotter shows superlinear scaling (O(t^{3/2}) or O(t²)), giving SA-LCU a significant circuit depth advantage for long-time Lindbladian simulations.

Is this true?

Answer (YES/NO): NO